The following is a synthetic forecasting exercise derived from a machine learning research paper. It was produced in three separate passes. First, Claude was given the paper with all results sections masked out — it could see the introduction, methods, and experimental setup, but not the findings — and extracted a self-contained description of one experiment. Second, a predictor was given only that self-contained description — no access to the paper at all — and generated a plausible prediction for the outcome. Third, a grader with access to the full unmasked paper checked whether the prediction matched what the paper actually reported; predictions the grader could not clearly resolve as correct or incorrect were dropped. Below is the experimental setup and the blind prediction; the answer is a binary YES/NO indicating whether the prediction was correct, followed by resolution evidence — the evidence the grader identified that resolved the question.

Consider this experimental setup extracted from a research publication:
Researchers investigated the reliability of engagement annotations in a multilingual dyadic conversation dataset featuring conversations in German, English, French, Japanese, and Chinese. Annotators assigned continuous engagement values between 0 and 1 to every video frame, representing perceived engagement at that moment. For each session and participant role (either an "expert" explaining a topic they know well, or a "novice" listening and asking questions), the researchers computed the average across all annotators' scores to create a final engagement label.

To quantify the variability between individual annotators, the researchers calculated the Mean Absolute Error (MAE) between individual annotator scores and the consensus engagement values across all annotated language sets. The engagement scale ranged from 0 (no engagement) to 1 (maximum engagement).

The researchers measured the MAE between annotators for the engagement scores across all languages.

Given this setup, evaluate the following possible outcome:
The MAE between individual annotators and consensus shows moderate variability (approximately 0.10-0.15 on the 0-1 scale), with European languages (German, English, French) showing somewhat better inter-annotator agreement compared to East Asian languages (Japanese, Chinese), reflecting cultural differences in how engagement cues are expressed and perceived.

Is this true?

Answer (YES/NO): NO